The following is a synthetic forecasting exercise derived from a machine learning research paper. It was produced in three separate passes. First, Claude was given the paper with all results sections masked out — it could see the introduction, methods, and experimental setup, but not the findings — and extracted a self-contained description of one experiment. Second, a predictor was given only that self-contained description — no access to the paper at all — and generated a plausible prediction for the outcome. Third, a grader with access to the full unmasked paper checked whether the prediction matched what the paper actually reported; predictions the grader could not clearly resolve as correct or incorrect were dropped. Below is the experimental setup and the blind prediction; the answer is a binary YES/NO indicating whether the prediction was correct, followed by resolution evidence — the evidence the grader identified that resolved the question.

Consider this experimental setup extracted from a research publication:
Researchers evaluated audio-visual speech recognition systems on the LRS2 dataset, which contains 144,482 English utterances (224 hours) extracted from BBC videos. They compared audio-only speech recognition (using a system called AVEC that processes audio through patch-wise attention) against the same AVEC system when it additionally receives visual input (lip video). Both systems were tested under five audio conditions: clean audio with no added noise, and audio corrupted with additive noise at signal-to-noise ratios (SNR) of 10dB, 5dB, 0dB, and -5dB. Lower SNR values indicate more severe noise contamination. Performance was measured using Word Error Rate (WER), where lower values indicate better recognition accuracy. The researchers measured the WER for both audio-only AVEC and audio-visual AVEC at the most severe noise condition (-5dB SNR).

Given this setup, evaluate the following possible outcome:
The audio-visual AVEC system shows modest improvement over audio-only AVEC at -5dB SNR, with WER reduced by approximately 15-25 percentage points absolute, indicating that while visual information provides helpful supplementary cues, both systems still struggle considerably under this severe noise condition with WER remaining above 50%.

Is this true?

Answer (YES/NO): NO